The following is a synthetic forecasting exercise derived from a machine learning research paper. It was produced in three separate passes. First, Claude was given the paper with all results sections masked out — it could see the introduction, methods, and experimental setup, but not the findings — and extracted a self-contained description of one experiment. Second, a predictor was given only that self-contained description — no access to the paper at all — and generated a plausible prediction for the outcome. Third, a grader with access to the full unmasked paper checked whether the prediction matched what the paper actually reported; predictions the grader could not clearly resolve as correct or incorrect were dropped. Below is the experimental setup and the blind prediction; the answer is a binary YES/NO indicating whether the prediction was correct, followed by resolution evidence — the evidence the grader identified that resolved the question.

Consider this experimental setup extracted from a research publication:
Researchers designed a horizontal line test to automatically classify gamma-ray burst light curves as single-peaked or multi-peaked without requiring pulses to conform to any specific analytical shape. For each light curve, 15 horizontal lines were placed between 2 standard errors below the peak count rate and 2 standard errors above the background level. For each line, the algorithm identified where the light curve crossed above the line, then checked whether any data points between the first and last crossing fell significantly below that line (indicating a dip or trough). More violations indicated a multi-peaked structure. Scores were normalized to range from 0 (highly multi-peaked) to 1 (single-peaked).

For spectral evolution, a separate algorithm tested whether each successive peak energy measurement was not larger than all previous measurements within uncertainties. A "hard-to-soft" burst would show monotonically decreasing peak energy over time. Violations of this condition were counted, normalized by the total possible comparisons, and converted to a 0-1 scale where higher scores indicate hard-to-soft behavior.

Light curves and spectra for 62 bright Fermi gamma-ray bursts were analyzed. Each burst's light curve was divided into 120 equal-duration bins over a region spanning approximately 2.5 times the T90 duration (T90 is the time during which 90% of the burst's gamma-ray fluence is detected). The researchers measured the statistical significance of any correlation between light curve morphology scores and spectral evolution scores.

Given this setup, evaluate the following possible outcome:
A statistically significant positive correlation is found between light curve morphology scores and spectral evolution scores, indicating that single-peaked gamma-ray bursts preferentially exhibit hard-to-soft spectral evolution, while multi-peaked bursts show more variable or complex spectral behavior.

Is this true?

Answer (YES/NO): YES